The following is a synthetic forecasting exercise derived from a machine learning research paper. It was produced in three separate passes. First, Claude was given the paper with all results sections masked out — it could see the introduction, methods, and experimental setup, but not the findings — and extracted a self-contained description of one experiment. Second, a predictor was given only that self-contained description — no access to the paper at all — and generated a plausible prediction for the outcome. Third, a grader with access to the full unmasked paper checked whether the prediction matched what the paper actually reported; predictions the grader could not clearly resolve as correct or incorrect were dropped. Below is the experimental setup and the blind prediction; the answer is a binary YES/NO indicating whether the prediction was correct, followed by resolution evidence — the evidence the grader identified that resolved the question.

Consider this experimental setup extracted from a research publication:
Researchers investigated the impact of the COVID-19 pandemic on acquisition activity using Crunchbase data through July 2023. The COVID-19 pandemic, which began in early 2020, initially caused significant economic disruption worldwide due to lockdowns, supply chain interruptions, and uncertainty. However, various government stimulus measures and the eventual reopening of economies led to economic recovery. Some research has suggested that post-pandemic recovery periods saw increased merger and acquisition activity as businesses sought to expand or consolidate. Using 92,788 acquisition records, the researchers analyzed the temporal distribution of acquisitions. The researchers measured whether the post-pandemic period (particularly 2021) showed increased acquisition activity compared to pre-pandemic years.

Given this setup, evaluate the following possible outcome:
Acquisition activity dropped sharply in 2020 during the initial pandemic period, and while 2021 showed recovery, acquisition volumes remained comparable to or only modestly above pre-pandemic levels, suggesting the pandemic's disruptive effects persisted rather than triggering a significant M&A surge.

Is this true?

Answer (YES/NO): NO